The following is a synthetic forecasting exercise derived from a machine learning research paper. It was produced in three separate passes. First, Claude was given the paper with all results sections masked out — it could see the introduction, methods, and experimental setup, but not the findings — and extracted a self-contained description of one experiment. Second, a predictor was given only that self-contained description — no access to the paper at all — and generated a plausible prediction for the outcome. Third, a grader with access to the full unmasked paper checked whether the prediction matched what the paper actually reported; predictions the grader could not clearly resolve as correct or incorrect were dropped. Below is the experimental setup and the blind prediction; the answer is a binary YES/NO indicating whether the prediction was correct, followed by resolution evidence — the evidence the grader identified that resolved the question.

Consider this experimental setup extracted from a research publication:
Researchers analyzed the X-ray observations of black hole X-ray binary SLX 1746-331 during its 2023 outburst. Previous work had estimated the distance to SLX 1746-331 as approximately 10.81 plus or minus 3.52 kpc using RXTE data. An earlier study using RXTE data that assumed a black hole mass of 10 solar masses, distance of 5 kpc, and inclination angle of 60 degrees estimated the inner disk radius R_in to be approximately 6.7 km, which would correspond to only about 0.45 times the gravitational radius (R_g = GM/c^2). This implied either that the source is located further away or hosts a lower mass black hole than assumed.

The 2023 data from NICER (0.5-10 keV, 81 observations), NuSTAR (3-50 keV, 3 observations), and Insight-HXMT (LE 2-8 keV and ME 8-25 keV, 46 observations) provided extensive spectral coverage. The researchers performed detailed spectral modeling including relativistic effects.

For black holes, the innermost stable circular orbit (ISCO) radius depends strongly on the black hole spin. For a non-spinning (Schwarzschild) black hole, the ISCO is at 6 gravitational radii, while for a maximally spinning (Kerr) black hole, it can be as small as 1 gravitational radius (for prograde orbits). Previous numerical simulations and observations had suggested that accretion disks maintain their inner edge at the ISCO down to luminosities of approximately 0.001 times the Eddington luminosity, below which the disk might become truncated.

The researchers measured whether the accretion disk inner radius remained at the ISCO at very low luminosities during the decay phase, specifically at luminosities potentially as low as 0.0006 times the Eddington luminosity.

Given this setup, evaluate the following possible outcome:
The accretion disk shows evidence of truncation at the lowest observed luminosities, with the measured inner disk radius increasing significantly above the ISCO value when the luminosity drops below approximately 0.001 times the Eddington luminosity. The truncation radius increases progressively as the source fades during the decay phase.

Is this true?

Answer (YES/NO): NO